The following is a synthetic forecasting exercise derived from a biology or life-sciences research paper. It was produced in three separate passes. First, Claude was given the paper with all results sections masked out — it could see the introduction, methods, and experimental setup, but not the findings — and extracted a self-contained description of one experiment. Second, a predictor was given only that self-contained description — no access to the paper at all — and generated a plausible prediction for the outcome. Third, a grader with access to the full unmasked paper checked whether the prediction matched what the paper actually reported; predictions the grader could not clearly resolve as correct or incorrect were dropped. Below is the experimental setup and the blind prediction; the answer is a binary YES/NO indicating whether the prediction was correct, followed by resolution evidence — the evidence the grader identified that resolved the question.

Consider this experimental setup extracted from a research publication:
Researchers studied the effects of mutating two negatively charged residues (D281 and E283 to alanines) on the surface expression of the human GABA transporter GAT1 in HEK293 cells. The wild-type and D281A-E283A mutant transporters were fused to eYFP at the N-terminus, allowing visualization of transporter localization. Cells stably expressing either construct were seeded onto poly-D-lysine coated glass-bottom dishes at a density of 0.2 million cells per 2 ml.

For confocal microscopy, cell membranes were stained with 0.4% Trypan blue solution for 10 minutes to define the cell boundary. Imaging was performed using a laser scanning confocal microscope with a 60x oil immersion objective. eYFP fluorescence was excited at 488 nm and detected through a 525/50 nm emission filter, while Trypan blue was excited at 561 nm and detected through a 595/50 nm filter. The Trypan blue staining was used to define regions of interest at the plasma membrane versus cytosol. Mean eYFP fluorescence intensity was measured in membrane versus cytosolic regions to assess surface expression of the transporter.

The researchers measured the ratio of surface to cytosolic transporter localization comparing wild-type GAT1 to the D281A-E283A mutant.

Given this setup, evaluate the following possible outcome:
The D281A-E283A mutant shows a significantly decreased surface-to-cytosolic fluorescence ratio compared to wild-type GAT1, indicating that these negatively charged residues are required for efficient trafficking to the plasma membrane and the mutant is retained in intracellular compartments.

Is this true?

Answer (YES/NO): NO